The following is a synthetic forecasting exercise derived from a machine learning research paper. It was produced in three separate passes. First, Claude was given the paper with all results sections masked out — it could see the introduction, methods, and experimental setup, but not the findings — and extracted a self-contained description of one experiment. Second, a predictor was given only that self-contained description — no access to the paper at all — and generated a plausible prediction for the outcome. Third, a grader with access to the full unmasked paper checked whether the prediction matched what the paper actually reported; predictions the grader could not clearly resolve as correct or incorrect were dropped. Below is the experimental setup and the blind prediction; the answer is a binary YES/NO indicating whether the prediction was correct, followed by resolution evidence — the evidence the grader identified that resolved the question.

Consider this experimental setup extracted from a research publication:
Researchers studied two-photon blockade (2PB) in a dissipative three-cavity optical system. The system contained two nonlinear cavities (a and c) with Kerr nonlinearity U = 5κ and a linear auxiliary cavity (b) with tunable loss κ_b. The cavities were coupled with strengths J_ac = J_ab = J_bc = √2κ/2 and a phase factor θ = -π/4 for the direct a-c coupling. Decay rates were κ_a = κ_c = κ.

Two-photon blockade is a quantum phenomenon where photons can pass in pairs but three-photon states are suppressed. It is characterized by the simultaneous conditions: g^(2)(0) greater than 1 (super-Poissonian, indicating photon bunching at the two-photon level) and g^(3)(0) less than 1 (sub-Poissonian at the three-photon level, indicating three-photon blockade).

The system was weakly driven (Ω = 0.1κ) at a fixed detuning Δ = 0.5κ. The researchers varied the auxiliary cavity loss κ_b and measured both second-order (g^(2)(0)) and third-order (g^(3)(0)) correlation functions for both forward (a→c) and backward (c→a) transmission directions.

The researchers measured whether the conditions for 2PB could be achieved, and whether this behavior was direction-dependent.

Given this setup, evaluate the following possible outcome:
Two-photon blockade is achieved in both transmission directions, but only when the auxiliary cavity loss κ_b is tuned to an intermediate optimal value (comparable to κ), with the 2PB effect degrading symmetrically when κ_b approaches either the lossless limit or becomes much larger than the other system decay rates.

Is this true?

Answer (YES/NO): NO